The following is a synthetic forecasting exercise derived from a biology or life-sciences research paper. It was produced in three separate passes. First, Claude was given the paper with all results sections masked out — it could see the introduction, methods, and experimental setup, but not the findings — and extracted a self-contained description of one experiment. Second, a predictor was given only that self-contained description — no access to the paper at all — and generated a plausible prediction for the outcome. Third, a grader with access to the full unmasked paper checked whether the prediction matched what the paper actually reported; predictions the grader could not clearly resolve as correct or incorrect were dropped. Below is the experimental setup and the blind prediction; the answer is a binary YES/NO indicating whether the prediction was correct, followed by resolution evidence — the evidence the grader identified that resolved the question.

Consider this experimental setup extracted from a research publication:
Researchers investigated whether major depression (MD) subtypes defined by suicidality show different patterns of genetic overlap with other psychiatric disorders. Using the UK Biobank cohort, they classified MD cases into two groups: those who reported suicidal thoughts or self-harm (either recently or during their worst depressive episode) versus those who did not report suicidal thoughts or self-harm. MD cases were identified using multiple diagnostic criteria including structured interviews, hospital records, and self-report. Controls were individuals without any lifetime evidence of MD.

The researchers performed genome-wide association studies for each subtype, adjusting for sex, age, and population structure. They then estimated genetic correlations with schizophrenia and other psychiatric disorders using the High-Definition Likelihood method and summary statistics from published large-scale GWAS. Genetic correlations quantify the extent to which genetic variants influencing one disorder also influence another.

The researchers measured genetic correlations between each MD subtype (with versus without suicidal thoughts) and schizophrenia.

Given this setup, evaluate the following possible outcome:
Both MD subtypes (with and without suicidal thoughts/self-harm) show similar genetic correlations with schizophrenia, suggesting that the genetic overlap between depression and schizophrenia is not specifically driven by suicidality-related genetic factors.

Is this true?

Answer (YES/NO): NO